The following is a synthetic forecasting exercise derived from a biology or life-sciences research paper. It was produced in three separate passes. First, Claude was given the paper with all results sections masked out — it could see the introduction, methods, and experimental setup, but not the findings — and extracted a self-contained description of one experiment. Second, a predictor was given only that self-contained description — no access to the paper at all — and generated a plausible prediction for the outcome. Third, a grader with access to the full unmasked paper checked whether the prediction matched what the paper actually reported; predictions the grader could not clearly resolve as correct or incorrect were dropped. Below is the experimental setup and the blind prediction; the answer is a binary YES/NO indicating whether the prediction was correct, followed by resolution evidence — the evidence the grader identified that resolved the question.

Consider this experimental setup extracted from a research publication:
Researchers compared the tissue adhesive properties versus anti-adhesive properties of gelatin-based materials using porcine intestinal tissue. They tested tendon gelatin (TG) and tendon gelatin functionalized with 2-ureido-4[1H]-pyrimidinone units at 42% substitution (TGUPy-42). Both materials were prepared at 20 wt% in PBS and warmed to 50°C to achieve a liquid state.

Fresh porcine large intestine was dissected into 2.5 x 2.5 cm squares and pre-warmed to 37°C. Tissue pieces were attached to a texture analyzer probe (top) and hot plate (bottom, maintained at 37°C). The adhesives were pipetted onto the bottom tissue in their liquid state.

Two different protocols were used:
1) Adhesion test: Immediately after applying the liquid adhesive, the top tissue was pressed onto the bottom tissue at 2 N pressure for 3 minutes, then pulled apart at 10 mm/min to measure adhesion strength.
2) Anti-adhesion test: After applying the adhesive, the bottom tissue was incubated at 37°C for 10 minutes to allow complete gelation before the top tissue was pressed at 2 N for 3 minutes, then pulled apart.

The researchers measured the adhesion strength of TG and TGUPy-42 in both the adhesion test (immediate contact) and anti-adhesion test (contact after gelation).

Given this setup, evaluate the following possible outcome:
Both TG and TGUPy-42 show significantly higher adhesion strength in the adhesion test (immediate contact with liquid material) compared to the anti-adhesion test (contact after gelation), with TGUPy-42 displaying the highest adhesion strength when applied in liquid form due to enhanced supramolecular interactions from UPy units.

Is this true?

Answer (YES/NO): NO